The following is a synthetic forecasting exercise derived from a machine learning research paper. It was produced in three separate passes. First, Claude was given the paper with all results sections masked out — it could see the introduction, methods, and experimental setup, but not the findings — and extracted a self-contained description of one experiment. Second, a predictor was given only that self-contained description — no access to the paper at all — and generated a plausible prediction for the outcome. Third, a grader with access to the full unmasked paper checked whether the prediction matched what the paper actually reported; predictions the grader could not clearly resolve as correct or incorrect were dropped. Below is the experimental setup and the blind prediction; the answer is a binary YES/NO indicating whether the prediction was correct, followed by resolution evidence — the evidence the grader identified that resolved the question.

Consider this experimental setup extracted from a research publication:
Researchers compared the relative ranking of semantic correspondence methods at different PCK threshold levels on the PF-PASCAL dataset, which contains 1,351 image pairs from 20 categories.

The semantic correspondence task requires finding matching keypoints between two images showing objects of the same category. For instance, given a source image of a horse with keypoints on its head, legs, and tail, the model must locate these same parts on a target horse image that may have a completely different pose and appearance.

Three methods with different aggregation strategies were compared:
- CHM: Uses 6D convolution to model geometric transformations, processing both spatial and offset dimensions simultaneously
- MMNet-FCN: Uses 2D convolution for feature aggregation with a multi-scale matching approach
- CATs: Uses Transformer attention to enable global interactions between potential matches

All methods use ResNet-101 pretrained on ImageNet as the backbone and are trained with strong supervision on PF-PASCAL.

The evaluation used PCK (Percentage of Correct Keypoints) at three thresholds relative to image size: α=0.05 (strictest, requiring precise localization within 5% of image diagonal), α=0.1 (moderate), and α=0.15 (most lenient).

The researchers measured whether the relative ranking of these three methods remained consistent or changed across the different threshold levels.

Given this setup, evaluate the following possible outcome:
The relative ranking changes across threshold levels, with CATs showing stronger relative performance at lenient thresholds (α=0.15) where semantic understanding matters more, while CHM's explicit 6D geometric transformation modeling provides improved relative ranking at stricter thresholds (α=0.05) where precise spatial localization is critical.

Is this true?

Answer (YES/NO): YES